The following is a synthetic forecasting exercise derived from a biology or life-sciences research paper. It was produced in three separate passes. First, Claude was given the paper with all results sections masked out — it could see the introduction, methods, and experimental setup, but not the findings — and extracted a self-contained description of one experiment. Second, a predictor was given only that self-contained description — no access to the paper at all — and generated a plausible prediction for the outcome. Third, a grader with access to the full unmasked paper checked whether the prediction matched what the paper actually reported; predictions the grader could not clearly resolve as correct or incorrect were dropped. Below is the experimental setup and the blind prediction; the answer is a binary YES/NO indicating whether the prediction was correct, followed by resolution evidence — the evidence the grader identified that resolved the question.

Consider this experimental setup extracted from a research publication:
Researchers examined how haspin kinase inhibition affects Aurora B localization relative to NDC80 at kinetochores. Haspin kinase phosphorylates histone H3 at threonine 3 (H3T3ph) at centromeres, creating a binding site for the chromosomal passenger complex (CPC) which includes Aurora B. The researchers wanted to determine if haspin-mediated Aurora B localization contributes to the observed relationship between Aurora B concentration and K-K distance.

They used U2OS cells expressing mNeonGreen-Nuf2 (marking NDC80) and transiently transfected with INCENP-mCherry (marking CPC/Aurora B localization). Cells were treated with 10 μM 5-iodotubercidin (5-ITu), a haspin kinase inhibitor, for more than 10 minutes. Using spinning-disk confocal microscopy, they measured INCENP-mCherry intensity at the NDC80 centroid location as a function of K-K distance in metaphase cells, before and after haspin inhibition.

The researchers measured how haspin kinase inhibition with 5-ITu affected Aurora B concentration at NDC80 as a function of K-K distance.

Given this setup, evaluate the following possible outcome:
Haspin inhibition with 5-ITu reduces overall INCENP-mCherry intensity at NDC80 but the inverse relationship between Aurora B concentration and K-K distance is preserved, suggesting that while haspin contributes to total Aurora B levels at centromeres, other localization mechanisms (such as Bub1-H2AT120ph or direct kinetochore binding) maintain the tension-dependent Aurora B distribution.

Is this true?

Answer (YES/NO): NO